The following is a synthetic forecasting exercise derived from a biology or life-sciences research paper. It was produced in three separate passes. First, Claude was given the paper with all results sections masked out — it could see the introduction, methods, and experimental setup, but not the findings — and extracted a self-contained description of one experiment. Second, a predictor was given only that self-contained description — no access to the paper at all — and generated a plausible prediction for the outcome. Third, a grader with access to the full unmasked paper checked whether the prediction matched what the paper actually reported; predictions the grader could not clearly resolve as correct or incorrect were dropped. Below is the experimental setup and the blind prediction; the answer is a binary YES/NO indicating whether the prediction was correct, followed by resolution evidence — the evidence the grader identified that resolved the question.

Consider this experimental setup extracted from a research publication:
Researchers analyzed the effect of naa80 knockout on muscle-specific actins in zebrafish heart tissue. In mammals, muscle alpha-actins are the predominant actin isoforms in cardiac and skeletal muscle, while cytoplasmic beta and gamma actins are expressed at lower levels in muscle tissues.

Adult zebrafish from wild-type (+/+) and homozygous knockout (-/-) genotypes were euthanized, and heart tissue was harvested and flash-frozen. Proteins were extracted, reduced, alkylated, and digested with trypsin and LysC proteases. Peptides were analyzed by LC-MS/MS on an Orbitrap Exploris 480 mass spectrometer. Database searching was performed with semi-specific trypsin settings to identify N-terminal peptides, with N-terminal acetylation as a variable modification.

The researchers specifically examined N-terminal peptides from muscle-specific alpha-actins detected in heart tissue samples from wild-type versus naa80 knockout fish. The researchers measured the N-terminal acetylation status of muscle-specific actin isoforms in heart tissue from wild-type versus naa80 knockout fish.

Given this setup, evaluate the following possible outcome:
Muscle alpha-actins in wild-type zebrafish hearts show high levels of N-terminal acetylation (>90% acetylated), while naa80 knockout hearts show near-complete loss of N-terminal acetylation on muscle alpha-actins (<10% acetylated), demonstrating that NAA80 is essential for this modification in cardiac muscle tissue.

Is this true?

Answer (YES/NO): YES